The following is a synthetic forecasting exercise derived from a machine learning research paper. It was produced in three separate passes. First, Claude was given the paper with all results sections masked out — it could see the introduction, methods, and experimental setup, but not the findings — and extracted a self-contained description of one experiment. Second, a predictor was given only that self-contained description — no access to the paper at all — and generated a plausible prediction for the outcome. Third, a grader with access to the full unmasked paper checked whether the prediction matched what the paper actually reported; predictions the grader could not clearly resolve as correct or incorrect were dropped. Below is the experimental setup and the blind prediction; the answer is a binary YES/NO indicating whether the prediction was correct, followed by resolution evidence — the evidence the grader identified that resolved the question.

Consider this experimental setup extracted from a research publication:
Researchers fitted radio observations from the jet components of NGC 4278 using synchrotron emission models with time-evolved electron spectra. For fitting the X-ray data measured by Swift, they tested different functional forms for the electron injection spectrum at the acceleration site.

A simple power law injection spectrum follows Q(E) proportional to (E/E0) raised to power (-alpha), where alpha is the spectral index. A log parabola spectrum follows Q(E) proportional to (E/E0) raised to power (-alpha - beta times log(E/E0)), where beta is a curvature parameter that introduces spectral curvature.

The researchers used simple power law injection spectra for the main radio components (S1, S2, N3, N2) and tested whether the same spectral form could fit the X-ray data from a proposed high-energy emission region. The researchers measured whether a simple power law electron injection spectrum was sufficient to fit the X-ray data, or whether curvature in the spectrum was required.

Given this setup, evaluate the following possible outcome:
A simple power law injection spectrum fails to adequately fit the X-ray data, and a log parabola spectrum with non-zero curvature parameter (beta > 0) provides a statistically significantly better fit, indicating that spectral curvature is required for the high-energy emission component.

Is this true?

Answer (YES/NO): YES